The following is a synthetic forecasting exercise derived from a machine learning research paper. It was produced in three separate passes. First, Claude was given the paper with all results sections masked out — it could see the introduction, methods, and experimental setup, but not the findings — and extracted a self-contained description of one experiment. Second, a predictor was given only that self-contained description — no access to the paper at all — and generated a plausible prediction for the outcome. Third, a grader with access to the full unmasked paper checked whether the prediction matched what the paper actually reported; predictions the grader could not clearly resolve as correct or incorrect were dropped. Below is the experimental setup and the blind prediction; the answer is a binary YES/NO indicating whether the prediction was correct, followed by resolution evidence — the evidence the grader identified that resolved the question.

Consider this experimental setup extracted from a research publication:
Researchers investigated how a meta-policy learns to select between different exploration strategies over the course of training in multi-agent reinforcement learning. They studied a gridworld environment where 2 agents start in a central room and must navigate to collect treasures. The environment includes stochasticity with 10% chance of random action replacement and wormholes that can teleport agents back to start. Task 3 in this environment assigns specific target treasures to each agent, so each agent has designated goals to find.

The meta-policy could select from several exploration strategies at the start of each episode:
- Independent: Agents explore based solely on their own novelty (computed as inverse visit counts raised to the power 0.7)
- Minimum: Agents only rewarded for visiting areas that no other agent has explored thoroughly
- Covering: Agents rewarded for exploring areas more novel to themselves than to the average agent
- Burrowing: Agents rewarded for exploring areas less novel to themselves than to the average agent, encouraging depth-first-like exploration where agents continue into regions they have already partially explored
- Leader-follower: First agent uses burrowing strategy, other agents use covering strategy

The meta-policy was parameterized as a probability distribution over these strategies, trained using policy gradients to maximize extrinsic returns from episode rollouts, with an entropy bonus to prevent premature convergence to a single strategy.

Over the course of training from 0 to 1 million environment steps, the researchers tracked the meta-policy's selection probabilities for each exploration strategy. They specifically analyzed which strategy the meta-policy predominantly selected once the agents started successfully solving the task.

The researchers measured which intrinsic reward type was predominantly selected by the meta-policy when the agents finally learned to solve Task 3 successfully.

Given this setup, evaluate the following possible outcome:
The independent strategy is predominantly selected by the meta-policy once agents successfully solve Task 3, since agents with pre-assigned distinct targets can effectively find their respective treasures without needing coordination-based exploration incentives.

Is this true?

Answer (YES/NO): NO